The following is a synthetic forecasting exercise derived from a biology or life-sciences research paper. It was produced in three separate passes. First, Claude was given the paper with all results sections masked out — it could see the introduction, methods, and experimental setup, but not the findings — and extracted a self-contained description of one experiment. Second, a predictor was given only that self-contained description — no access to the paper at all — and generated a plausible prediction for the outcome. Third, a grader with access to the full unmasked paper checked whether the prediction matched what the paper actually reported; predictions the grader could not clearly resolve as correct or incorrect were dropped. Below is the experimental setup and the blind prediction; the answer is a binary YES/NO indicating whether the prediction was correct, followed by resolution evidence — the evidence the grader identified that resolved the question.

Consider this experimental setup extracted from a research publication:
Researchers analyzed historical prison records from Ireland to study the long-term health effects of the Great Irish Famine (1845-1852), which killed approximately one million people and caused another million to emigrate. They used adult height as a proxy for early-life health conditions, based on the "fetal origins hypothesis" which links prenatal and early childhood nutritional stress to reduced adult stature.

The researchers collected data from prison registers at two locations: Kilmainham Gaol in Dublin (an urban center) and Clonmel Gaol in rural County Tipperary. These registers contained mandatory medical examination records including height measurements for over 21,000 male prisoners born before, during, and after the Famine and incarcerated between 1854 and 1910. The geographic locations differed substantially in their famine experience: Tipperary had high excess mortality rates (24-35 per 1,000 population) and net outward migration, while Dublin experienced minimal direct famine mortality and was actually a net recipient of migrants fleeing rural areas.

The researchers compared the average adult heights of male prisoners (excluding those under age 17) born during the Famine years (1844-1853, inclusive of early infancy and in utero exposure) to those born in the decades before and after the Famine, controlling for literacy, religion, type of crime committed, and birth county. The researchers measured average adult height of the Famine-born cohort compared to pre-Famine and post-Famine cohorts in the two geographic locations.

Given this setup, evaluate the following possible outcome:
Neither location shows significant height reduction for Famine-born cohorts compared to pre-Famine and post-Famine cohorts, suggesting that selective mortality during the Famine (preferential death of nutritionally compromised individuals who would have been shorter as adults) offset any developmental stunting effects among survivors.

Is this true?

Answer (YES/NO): NO